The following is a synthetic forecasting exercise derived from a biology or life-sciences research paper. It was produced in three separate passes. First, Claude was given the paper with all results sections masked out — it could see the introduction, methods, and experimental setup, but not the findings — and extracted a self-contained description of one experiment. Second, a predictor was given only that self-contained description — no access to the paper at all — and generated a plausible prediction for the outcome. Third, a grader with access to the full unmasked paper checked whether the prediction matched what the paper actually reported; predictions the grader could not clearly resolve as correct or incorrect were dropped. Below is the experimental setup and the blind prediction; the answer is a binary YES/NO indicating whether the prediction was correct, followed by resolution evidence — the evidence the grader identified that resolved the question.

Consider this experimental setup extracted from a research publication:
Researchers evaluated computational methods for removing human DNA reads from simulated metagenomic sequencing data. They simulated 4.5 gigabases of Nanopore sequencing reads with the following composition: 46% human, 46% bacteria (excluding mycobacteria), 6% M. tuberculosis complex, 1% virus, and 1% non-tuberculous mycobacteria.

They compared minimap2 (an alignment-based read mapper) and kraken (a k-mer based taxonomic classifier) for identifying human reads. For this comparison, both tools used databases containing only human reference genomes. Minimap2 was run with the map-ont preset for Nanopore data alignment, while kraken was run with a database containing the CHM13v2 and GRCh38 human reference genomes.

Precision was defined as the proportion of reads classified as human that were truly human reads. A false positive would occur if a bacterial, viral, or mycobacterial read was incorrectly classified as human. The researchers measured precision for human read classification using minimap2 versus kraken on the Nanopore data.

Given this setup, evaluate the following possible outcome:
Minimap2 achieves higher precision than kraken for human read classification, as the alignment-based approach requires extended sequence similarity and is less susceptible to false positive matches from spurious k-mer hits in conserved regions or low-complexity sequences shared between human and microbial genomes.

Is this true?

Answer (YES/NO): NO